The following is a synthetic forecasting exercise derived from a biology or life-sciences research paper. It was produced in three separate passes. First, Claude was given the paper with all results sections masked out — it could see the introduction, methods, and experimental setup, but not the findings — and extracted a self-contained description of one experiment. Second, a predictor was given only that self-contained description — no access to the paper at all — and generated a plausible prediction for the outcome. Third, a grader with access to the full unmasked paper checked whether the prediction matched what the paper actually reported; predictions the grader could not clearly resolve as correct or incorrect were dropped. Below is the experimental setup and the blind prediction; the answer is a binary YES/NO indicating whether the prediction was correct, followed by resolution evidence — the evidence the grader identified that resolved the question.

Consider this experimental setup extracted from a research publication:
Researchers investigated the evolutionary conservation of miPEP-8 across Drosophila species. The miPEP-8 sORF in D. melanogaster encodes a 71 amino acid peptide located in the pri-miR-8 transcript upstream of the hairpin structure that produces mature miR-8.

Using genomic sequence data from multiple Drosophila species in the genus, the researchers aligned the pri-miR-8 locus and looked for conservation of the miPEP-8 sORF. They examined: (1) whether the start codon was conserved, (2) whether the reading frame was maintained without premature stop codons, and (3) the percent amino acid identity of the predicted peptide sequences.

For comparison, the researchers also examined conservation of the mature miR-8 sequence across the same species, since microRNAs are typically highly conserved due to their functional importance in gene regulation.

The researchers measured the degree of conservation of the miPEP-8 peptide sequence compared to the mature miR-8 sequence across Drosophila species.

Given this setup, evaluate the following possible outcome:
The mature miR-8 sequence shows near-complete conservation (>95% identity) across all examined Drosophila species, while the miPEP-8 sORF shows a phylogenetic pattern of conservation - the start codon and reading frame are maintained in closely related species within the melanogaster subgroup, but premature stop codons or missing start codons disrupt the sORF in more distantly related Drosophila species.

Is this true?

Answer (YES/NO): NO